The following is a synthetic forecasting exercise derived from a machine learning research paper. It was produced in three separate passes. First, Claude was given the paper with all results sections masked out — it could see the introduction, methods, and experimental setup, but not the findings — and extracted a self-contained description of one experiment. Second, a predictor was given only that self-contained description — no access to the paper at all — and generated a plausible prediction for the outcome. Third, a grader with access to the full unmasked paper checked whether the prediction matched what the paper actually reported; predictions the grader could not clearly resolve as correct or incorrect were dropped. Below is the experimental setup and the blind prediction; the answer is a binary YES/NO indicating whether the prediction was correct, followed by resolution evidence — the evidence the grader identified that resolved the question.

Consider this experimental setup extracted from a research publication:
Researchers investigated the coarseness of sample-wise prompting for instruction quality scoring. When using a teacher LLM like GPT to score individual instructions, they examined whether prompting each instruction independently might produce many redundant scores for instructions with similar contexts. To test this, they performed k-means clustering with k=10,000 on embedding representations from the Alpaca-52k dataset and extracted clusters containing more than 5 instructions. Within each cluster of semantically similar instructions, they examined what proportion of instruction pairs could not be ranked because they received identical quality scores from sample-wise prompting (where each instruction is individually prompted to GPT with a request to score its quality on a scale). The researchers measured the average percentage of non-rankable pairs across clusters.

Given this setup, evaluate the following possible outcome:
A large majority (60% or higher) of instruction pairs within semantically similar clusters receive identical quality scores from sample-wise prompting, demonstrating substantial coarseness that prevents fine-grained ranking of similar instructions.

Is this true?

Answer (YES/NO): NO